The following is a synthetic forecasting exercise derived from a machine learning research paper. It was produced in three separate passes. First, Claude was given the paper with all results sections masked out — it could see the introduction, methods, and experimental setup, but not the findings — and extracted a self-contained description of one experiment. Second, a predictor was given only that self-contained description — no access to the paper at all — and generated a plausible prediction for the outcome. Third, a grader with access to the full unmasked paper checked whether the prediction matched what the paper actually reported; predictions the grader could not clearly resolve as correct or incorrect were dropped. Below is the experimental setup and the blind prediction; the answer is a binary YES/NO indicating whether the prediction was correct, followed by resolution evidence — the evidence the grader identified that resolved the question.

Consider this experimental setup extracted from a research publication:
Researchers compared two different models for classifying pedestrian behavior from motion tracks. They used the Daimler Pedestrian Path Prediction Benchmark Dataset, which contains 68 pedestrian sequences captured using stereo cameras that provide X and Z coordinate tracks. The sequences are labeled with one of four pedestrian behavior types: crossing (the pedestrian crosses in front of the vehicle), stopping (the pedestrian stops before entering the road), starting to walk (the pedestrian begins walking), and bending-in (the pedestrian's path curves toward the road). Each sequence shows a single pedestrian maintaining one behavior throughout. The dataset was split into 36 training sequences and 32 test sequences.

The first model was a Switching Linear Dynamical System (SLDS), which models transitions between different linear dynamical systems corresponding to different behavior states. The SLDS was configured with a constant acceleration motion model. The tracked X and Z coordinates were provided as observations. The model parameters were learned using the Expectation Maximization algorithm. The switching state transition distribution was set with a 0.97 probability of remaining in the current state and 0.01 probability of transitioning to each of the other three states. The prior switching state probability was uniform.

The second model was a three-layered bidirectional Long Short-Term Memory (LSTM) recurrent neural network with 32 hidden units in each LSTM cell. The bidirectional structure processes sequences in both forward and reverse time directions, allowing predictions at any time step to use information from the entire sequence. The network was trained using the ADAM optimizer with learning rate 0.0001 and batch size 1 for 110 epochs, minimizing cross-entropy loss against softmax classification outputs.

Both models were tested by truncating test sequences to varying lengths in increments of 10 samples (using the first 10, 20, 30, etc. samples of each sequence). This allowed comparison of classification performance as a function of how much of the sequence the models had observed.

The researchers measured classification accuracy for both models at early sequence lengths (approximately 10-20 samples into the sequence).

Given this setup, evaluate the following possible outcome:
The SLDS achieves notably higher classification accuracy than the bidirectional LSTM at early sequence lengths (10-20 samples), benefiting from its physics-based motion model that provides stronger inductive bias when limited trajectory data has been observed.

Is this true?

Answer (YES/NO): YES